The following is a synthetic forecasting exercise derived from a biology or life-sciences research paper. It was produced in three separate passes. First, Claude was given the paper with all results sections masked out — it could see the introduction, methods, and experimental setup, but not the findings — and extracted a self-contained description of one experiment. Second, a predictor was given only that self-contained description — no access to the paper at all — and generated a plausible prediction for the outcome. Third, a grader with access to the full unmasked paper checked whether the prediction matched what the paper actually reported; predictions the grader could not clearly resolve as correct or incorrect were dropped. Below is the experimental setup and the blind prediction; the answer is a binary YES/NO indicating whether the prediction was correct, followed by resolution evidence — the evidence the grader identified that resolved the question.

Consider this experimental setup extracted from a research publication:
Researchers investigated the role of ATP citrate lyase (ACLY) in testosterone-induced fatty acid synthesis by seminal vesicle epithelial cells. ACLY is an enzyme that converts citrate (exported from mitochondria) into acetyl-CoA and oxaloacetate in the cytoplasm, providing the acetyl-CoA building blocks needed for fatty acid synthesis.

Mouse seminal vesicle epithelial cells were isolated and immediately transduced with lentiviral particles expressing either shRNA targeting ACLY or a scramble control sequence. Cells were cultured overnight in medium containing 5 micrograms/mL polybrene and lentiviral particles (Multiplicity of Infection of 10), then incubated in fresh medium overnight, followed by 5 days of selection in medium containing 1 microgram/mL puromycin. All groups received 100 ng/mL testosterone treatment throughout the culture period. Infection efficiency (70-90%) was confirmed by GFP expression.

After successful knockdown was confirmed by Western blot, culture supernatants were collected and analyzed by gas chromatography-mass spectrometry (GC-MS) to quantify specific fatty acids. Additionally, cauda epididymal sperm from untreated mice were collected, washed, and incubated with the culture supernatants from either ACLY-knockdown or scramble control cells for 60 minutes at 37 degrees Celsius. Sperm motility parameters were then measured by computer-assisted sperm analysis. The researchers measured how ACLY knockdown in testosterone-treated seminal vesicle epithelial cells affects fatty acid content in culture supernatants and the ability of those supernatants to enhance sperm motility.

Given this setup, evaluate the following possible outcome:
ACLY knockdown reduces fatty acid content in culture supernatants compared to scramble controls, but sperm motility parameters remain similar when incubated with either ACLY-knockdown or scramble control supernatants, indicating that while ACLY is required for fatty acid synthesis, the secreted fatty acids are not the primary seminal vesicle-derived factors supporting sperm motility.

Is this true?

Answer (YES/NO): NO